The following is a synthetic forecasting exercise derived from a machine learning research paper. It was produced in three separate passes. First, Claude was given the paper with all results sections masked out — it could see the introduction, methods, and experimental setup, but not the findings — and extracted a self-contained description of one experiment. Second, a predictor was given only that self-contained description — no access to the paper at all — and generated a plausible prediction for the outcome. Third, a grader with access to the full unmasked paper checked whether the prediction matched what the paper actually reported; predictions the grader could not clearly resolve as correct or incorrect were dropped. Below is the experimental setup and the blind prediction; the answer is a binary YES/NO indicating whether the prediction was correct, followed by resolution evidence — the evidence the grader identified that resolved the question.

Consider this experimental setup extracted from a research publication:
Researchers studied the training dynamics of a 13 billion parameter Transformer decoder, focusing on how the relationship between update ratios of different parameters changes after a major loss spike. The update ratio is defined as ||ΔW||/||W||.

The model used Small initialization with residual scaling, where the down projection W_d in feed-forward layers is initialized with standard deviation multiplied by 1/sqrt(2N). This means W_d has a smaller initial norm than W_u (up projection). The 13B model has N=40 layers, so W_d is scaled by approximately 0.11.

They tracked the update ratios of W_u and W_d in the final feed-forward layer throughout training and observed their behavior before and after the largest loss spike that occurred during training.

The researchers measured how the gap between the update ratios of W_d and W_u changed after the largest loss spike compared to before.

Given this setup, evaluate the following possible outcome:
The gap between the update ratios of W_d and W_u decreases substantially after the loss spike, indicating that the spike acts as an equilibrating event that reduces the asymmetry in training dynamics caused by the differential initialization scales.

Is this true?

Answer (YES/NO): YES